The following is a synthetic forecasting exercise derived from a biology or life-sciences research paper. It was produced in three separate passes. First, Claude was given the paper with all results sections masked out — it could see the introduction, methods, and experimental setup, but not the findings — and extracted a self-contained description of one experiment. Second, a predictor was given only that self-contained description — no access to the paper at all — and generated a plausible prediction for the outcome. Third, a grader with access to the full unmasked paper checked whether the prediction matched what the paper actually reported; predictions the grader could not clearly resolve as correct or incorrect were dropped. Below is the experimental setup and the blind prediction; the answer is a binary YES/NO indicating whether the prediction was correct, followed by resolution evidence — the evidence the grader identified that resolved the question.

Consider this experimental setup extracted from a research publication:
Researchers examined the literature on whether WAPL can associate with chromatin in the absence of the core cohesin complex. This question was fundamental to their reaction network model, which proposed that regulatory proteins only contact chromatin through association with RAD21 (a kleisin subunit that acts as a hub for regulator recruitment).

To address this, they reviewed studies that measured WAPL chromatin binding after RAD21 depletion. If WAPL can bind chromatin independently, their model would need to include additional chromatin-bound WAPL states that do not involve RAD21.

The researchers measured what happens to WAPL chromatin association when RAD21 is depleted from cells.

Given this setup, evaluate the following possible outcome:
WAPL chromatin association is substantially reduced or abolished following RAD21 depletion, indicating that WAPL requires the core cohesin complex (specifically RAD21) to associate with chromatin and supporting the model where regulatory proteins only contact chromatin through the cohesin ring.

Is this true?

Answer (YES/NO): YES